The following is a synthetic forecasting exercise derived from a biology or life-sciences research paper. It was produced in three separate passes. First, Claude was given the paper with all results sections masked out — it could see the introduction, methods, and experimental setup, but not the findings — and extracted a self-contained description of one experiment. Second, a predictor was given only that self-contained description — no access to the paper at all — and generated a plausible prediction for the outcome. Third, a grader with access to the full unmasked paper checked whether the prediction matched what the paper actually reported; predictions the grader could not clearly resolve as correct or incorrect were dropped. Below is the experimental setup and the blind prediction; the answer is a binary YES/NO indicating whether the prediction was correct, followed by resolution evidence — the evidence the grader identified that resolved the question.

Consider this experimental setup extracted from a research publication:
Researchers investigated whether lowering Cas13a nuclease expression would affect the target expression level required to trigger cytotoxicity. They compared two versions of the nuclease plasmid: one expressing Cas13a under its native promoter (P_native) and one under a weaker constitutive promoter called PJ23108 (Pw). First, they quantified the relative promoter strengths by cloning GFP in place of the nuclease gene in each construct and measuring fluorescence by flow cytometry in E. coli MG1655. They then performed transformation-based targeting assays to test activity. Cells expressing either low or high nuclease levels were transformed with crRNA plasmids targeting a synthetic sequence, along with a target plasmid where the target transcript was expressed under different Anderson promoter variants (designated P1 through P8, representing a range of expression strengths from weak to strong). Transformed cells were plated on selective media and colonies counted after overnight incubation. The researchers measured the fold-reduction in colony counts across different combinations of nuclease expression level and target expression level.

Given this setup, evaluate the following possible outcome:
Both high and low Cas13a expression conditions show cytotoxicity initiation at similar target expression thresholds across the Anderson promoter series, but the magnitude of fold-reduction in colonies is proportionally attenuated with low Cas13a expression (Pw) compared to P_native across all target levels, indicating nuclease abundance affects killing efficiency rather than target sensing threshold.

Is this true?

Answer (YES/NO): NO